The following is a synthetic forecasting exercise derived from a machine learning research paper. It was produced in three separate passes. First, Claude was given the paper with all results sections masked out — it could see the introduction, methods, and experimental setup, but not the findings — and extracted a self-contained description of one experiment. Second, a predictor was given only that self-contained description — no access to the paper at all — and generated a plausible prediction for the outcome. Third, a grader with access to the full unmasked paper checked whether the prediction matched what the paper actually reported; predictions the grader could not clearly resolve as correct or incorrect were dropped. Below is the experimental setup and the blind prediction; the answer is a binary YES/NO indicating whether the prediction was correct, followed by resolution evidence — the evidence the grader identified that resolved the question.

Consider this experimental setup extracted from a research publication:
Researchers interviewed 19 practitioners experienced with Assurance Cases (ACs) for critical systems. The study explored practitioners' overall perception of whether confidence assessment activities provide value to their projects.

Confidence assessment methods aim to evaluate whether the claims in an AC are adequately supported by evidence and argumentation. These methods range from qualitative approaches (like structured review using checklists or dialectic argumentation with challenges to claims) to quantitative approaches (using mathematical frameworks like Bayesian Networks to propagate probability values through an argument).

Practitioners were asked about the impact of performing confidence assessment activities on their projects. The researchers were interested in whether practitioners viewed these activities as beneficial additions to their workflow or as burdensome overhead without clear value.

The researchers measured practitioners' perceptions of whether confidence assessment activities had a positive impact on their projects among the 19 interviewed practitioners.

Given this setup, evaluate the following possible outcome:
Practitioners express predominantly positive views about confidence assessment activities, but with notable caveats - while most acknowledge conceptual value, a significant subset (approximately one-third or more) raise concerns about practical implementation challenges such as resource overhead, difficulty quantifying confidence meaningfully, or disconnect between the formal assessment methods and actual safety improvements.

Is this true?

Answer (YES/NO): YES